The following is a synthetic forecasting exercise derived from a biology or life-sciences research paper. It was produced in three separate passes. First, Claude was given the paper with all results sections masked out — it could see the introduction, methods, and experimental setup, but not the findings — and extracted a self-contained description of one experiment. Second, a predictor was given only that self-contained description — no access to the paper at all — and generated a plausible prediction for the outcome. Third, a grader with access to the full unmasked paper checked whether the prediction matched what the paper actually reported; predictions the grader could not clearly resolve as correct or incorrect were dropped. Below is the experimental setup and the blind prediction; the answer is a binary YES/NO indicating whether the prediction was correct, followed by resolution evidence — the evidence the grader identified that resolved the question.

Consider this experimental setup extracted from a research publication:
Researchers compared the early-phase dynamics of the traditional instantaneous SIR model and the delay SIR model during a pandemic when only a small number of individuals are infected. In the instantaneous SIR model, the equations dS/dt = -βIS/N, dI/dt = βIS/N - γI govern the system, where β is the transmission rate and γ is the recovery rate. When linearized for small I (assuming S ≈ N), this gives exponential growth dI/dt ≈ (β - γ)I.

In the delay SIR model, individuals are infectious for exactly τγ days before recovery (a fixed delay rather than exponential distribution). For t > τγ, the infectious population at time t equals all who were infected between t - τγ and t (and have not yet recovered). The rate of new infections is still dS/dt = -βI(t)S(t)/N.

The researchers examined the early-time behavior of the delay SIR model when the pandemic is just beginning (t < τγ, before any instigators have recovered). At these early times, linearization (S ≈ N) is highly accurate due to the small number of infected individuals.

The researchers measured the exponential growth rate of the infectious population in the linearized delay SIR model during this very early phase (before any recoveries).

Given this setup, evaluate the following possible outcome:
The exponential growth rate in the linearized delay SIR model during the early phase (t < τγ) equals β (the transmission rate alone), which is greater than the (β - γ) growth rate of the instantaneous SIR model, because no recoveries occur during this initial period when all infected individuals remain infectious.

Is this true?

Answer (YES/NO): YES